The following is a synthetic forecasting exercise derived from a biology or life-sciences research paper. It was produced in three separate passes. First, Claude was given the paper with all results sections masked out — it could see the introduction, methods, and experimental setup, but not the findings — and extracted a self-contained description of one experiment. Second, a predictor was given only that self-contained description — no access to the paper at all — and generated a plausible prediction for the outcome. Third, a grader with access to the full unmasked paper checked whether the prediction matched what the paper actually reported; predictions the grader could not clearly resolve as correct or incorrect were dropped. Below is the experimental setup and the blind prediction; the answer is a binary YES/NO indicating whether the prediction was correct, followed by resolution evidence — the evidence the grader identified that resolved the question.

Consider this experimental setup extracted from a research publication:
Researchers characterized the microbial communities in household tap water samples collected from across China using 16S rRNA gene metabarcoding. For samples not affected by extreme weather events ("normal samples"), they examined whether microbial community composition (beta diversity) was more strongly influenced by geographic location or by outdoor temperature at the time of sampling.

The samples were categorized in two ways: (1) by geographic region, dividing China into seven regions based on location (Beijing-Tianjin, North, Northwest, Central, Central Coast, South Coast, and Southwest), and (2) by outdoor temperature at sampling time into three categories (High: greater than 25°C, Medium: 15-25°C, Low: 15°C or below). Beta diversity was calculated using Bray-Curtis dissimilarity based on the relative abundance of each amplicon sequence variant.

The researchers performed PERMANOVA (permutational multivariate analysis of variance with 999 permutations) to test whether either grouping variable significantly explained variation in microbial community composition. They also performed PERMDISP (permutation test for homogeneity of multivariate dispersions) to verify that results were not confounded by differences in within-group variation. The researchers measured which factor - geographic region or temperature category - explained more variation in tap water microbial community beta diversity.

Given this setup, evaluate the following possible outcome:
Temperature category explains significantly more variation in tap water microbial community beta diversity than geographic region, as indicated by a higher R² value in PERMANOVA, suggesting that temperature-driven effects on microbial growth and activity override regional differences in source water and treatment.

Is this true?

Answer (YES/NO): YES